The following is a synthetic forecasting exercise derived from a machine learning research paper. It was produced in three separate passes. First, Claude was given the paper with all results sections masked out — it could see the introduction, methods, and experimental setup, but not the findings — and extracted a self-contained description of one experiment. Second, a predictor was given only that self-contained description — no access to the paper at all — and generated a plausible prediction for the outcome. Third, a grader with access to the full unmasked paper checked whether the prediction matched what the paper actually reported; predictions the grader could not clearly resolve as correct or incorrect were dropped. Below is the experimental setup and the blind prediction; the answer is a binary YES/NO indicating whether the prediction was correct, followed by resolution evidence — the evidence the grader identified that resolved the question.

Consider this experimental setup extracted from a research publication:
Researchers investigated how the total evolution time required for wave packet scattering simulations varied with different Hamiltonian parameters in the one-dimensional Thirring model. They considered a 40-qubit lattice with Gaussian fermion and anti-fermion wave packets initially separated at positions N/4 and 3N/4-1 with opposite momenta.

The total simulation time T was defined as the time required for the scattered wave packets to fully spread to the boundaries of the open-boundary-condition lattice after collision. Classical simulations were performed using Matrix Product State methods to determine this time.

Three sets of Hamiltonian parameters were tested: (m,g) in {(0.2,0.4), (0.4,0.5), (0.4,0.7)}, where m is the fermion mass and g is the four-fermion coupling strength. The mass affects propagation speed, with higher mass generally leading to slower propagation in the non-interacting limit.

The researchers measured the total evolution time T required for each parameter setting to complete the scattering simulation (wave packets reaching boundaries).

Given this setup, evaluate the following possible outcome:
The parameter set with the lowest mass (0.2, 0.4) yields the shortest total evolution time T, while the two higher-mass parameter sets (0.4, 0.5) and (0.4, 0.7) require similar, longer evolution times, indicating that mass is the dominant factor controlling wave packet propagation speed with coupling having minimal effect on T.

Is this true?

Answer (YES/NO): YES